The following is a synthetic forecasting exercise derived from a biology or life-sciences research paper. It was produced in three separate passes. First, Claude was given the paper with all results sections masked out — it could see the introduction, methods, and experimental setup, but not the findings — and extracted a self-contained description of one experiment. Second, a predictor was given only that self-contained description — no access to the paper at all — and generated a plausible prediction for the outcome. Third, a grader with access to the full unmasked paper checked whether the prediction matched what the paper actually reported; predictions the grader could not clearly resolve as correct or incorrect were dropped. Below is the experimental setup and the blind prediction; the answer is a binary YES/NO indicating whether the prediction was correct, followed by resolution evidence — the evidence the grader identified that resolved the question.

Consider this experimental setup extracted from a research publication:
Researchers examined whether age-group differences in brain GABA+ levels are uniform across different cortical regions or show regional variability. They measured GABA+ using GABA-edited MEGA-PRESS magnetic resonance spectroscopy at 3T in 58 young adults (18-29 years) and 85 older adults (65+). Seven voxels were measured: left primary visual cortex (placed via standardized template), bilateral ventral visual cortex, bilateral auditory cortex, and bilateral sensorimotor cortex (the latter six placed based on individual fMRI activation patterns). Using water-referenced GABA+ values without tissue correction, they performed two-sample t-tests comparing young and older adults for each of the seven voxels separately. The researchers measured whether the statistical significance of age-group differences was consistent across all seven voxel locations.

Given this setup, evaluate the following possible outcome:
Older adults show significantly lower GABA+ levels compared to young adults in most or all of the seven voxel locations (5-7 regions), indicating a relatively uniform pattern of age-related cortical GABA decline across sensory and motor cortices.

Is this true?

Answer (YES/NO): YES